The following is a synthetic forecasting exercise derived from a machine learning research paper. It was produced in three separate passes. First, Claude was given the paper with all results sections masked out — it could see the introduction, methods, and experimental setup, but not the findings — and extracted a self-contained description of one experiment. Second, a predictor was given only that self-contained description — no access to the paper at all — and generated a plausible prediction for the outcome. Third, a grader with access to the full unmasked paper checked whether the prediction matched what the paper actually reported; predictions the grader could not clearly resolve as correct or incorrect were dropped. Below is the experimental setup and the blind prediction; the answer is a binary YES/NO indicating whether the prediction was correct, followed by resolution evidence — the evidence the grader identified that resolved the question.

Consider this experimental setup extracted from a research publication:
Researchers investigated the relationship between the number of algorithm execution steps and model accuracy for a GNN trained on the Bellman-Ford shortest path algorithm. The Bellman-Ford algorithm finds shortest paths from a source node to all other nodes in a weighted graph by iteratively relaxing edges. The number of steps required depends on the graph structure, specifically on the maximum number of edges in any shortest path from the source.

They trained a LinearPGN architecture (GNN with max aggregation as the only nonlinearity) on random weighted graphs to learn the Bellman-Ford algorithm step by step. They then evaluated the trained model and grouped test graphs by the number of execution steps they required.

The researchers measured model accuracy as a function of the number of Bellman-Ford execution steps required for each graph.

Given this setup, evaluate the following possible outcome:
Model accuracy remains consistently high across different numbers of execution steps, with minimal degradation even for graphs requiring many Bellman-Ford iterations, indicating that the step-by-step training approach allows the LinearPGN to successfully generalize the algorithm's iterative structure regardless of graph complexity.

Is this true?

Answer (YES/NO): NO